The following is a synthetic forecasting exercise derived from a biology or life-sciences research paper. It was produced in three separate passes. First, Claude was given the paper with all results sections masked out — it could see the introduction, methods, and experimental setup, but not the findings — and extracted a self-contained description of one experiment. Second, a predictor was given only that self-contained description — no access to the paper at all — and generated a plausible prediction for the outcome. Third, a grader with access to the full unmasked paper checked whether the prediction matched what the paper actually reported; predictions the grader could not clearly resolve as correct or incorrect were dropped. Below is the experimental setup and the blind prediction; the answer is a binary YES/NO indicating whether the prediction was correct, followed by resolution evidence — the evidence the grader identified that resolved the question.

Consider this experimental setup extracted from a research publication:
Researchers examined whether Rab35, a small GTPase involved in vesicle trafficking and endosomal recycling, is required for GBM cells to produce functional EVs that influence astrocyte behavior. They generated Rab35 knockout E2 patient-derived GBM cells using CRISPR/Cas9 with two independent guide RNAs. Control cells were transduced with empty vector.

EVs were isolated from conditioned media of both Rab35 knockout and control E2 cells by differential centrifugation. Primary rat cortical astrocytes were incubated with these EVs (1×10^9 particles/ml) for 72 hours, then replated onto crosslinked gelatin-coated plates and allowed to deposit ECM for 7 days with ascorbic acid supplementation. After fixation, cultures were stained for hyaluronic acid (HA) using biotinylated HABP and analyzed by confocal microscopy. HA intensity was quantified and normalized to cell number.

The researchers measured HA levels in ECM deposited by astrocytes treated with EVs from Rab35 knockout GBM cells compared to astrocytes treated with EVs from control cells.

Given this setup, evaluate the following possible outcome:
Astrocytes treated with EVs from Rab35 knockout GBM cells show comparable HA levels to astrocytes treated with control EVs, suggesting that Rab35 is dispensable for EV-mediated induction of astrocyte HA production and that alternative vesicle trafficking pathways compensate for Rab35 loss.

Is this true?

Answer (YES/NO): NO